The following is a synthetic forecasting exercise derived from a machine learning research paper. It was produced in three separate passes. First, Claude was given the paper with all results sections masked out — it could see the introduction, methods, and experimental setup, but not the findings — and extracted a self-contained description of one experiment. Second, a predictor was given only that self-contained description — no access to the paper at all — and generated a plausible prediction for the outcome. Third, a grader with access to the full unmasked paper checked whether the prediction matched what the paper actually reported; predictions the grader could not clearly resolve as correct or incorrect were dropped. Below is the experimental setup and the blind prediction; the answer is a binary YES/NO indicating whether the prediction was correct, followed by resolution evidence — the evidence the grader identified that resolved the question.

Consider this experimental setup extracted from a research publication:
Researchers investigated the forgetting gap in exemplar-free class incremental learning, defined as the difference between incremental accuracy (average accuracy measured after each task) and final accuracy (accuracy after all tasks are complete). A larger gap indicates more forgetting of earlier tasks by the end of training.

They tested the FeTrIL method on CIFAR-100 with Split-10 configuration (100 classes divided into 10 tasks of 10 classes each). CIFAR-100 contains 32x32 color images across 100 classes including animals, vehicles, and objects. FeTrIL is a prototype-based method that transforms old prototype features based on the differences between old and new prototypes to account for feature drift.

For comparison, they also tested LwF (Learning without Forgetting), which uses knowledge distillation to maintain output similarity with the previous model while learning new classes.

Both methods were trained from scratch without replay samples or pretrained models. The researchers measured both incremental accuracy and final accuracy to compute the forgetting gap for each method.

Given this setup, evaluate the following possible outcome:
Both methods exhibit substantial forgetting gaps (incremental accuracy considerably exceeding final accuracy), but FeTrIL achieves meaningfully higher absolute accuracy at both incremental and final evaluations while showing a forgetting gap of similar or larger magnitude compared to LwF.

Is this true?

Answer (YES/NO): NO